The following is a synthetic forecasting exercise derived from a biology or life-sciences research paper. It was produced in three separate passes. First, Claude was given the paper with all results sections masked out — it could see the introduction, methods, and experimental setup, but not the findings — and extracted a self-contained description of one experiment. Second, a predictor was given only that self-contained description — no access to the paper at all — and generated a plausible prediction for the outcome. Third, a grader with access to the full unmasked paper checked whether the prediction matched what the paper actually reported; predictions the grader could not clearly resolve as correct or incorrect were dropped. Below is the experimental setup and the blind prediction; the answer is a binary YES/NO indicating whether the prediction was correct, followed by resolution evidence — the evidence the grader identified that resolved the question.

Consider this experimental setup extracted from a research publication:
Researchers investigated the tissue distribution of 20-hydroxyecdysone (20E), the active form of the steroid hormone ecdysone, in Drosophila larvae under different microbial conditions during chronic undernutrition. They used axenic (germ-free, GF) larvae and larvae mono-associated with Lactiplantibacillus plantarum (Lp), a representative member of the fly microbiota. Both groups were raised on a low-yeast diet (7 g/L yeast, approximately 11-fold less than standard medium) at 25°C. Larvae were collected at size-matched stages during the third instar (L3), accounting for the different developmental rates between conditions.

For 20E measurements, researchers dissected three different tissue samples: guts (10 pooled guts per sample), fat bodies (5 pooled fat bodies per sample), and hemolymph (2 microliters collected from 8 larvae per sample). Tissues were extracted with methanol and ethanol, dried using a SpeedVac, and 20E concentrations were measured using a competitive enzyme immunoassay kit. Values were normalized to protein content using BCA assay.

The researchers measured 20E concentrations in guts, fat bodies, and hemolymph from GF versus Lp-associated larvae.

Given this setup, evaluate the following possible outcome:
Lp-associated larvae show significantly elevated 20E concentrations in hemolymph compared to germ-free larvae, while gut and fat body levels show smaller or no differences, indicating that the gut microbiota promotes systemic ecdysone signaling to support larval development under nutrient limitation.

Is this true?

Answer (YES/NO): NO